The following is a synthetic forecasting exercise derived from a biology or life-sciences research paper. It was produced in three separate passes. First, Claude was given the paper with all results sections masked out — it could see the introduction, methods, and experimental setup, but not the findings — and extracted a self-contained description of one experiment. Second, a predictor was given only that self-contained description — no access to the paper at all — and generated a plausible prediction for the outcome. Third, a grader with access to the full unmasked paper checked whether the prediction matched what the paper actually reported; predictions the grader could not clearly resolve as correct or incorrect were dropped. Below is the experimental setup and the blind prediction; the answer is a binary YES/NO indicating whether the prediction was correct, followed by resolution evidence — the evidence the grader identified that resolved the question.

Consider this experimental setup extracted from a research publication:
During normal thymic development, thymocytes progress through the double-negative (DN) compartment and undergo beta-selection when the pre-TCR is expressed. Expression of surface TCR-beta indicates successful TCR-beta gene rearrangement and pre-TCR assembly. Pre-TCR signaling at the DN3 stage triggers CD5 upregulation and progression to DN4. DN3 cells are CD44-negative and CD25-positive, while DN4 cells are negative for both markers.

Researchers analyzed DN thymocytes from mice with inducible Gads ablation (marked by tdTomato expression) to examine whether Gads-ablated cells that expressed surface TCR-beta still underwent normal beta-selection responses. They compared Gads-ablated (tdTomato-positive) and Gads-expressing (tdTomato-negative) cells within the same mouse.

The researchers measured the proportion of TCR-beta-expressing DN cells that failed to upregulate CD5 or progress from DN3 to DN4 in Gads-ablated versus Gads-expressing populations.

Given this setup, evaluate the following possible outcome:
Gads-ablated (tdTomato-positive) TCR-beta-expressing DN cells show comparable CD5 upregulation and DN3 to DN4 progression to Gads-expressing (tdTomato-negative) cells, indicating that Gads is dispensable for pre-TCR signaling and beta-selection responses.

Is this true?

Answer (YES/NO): NO